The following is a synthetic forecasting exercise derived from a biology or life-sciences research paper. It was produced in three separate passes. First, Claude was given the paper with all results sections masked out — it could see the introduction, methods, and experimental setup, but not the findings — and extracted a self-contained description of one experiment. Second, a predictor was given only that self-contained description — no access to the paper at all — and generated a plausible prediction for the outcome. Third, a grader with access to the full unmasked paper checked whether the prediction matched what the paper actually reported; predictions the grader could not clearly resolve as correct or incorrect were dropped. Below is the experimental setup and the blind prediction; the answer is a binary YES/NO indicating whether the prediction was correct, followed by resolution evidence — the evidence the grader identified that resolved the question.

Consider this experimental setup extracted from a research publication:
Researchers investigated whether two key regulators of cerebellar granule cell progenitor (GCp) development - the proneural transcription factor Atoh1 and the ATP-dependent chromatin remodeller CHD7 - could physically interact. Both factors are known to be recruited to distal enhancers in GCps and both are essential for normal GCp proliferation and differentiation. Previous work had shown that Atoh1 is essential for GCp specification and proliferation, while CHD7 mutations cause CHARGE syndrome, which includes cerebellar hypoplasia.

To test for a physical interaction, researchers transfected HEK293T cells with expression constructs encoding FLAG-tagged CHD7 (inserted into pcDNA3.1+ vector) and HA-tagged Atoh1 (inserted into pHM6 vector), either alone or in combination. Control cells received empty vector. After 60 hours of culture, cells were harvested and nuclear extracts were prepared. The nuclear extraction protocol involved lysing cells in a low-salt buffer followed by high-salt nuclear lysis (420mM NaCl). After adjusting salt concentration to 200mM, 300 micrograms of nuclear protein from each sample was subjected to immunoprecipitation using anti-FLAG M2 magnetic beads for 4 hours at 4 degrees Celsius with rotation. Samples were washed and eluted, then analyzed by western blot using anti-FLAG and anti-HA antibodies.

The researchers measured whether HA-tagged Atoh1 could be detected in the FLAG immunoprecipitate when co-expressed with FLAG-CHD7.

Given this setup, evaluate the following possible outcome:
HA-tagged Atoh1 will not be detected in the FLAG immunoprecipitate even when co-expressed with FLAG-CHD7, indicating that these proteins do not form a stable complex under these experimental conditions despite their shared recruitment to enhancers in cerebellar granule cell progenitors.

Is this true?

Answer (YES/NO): NO